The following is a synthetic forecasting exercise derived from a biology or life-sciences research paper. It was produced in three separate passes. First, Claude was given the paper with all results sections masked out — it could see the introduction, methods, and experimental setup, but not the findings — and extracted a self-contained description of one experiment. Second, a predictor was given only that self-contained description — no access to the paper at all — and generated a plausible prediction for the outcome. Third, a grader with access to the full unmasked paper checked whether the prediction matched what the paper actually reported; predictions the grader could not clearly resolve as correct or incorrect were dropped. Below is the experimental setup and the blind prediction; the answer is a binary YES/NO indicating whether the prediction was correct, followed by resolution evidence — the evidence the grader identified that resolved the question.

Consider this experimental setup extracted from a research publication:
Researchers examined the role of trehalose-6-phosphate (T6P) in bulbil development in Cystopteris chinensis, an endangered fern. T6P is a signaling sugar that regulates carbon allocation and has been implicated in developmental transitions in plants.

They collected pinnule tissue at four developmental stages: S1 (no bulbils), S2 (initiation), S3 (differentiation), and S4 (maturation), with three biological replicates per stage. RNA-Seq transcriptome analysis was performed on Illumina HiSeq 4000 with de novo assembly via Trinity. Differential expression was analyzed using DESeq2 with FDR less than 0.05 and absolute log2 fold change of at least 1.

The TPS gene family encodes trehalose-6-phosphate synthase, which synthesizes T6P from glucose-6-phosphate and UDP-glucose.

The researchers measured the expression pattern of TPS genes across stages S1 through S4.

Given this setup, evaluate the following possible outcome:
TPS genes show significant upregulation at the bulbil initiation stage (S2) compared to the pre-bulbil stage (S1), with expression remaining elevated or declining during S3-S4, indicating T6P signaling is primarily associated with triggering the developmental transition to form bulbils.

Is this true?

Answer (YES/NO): NO